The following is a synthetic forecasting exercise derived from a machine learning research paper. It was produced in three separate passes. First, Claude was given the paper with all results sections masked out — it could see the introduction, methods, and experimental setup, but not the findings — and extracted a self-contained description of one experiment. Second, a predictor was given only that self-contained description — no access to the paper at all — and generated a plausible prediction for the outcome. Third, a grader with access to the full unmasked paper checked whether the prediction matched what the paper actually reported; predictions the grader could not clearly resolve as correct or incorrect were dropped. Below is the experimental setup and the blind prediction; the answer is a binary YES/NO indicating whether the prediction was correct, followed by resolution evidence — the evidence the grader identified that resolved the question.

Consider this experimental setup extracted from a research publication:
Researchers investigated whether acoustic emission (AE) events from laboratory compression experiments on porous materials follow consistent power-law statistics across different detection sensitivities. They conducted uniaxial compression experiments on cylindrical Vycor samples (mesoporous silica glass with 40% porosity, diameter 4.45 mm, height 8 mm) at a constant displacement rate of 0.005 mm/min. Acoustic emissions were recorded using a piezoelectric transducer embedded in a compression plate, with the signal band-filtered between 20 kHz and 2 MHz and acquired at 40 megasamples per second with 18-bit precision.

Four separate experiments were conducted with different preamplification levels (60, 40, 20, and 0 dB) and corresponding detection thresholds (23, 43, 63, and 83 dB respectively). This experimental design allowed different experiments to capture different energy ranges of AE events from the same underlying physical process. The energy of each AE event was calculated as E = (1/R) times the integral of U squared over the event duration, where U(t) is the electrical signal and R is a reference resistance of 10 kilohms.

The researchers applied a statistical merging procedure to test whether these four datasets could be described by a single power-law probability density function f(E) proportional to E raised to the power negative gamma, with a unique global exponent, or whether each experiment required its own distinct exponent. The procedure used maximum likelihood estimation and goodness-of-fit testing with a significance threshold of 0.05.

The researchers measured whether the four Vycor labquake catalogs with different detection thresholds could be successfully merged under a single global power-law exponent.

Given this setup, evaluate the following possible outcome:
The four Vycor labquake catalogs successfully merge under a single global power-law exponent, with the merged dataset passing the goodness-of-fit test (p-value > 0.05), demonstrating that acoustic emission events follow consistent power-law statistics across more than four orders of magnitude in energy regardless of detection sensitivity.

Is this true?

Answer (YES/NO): YES